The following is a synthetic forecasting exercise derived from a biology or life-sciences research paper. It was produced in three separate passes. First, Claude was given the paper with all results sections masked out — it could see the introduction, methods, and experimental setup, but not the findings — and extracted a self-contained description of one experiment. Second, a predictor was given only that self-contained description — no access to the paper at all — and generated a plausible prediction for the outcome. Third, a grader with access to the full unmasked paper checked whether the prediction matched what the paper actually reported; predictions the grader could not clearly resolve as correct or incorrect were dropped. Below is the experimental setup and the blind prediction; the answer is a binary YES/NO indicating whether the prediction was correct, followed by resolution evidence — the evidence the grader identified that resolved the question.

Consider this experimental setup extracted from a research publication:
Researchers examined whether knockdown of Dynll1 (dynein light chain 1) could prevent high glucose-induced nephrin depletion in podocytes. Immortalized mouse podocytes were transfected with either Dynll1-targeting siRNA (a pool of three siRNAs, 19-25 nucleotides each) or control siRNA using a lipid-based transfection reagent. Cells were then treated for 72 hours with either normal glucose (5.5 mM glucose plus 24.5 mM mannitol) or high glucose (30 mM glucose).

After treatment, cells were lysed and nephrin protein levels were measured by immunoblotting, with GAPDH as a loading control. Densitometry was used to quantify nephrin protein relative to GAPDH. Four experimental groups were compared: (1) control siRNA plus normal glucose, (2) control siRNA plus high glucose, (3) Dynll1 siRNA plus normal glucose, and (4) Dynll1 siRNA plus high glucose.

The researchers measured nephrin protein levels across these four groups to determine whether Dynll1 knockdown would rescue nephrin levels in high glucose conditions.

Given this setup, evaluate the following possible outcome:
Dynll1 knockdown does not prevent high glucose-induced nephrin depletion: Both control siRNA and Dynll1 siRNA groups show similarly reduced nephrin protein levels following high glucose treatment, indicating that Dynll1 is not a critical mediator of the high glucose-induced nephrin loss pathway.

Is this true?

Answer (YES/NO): NO